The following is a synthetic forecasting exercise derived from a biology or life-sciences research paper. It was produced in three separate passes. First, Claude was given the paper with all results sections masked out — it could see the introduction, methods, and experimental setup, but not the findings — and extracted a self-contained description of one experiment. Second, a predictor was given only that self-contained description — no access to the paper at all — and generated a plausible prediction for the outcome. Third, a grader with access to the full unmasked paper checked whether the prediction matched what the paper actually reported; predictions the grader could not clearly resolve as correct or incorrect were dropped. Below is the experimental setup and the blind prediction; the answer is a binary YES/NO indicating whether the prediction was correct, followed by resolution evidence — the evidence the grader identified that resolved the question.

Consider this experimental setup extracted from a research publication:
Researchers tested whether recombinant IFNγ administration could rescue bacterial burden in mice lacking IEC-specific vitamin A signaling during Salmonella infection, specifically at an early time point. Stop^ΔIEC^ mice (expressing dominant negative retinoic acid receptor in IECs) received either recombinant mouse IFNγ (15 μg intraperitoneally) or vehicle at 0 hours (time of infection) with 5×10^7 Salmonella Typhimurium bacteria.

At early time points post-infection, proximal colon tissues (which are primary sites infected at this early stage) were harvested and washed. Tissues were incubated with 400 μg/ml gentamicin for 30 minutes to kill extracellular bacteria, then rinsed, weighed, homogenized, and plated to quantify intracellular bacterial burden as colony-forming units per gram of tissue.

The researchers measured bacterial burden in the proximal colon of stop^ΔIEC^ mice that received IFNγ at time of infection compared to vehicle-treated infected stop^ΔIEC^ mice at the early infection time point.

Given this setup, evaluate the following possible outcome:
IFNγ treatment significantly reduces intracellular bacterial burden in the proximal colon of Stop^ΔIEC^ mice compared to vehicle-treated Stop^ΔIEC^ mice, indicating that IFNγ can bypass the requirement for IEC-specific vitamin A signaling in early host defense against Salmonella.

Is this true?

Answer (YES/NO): NO